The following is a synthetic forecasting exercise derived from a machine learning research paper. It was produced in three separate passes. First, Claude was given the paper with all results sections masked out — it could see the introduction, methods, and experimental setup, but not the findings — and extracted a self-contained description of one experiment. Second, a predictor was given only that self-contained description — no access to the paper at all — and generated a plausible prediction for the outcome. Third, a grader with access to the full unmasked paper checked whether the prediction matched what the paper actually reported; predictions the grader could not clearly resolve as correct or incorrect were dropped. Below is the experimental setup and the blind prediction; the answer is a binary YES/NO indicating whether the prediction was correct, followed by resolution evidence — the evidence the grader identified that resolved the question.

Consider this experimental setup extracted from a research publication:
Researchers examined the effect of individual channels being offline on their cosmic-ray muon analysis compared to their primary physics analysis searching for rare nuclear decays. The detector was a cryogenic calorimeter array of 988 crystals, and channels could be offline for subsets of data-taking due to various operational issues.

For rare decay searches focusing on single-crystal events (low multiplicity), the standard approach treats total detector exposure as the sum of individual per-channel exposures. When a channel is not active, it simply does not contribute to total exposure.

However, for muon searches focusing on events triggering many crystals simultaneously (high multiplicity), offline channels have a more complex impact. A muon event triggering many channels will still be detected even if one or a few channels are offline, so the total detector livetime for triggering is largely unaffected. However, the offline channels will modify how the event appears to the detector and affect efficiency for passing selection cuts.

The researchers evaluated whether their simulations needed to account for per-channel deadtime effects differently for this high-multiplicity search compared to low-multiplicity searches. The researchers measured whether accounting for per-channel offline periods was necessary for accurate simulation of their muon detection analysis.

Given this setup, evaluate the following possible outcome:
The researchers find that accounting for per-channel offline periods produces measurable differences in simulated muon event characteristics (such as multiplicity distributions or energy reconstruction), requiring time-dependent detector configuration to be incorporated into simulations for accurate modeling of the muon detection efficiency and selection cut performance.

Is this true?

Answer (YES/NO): YES